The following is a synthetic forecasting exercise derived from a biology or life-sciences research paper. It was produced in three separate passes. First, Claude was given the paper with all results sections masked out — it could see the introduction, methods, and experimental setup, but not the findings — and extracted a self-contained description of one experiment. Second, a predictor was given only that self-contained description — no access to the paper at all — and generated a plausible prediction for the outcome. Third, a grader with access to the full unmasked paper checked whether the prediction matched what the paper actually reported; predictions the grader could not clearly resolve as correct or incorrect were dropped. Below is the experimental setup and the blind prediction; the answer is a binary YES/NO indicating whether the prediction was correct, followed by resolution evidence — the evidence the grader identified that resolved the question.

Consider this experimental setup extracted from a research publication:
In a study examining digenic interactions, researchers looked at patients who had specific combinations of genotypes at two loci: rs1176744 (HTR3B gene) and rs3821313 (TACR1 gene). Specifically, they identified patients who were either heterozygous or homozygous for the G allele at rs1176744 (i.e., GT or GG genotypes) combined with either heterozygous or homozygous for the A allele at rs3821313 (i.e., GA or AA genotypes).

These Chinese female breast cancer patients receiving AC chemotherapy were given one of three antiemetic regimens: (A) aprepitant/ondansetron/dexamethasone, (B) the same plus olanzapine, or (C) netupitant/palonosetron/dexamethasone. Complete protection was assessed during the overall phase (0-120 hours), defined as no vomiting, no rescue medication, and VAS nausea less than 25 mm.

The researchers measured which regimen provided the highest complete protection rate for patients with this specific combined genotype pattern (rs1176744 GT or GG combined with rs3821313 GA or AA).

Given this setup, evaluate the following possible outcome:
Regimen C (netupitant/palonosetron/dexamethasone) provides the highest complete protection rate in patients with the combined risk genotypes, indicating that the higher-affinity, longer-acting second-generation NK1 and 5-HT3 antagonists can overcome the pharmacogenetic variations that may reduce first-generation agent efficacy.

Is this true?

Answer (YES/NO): YES